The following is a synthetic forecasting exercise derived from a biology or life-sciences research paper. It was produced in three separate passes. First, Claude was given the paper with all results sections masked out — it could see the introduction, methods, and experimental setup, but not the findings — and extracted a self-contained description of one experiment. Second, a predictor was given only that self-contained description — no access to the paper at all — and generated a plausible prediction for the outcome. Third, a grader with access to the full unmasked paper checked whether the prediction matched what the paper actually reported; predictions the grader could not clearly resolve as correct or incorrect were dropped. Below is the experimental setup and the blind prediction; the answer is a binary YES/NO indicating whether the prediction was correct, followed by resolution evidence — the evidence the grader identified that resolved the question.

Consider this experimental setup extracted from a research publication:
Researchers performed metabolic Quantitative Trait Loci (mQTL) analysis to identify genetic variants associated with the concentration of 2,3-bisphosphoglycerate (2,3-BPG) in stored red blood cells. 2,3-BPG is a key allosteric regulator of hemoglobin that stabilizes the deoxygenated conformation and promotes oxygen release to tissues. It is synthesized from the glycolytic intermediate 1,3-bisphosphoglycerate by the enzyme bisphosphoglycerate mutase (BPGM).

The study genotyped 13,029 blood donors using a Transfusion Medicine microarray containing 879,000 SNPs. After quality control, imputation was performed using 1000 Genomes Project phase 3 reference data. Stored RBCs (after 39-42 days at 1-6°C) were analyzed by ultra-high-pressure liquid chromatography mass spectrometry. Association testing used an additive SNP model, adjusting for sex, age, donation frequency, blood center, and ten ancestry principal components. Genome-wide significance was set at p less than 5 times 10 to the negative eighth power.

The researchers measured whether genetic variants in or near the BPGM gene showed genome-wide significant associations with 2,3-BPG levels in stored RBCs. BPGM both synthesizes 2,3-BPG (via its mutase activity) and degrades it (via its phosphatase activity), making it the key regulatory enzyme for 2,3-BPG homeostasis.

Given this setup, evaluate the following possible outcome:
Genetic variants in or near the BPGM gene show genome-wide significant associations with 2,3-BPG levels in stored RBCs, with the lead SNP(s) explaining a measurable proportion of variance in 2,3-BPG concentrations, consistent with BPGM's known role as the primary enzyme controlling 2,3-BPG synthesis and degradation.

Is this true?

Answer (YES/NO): NO